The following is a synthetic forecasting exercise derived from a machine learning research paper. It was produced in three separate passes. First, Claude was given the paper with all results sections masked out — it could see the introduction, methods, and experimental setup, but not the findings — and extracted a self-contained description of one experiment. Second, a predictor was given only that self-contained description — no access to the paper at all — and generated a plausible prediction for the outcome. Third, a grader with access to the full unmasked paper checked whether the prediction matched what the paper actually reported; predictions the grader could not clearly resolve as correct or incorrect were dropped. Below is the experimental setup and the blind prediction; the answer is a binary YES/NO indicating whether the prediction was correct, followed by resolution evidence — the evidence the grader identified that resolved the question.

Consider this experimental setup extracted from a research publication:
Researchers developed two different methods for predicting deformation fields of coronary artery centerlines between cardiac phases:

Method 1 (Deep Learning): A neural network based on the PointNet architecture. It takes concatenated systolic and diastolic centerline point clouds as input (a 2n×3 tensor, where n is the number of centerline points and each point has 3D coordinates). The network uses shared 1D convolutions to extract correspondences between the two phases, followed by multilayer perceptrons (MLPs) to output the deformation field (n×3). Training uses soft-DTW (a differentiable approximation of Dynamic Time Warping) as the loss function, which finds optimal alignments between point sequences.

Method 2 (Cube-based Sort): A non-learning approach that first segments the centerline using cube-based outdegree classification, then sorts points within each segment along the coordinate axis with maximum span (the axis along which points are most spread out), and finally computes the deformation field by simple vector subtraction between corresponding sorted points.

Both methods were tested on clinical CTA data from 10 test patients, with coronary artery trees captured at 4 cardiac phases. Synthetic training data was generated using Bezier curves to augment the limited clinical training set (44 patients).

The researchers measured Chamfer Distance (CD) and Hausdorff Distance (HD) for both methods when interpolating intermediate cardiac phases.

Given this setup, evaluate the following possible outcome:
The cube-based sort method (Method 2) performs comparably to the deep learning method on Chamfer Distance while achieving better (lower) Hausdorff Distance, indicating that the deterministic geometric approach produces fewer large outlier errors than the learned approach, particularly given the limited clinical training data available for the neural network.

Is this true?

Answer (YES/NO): NO